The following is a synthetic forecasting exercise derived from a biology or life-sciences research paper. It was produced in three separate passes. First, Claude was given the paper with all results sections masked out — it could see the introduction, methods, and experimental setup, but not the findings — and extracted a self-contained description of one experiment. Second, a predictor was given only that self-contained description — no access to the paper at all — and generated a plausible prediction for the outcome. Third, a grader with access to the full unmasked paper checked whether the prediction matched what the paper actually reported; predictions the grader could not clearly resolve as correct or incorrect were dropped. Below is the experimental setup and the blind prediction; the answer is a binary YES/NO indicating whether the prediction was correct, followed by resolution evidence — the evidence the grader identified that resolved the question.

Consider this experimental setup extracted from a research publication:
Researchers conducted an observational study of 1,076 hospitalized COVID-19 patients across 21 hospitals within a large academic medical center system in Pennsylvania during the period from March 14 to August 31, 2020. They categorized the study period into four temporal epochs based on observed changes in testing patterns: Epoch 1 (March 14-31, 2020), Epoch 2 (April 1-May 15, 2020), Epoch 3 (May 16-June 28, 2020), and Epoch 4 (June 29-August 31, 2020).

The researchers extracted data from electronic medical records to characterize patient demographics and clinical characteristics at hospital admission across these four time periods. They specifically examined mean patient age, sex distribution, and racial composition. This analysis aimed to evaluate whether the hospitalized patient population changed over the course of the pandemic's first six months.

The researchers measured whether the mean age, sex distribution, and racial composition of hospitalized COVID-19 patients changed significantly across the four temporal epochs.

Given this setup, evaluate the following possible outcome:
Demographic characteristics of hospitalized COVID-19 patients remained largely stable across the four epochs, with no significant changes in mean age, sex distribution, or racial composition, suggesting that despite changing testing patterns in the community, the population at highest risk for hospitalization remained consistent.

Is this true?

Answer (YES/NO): YES